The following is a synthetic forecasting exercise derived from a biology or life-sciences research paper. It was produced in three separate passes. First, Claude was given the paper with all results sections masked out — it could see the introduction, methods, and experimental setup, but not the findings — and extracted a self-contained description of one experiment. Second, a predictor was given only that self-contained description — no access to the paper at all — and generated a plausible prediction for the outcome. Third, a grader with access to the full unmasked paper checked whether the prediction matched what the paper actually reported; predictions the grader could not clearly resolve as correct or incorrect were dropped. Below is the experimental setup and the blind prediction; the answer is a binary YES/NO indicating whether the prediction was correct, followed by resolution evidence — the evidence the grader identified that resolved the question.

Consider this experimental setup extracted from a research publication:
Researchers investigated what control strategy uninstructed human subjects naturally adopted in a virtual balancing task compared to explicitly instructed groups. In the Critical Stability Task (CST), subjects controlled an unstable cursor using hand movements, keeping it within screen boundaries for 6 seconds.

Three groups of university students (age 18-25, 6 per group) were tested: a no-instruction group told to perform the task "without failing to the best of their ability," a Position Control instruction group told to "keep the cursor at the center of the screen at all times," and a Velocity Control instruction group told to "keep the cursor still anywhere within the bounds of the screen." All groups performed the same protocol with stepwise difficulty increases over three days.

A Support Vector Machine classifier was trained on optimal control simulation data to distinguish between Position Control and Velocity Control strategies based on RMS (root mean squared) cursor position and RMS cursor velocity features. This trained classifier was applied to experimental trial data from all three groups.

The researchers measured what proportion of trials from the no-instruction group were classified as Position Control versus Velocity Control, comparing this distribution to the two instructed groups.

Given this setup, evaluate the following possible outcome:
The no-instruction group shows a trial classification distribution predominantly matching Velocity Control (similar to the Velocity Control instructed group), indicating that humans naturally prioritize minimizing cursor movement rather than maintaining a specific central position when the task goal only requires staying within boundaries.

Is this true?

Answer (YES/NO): NO